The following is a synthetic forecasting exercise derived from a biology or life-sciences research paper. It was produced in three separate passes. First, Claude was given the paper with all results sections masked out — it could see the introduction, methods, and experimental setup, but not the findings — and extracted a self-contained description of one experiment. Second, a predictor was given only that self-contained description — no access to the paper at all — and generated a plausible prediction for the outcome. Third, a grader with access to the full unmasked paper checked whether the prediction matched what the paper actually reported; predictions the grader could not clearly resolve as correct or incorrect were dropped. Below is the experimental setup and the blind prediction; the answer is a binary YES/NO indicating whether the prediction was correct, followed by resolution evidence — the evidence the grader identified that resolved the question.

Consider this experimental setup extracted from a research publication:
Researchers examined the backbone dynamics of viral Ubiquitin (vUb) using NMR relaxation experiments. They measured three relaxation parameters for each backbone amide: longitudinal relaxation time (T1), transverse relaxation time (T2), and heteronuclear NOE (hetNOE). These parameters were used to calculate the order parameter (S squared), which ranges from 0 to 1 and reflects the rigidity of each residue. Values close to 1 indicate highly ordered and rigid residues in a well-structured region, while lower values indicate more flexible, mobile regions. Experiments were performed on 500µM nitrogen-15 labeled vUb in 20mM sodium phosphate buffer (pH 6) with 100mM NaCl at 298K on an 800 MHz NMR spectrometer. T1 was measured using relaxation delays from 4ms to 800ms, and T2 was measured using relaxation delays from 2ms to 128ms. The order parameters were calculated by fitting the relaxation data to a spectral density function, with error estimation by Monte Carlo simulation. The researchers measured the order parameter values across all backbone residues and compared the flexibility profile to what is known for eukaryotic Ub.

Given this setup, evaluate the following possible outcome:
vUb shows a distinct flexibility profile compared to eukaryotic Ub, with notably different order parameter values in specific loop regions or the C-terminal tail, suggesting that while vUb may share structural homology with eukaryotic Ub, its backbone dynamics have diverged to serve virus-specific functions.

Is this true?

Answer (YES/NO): YES